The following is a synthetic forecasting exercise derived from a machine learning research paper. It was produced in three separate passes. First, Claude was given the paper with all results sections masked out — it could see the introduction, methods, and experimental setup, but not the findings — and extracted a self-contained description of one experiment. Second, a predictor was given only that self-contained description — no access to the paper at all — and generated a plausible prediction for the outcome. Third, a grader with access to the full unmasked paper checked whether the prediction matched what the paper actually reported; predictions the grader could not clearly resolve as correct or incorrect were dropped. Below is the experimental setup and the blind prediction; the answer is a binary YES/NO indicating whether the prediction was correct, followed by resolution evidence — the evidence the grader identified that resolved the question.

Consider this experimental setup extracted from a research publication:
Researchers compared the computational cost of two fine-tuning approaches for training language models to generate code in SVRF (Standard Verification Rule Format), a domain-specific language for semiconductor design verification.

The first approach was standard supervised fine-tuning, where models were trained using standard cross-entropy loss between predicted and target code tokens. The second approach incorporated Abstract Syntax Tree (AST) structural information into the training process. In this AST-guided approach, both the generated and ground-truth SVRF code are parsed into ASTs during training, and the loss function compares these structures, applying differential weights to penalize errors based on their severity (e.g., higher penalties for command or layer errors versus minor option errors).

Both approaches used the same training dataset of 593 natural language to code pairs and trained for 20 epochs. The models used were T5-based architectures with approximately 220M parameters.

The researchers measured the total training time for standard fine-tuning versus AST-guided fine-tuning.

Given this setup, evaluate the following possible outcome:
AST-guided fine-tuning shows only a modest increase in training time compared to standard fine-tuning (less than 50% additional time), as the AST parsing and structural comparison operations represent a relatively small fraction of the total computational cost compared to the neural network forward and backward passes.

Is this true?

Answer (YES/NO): YES